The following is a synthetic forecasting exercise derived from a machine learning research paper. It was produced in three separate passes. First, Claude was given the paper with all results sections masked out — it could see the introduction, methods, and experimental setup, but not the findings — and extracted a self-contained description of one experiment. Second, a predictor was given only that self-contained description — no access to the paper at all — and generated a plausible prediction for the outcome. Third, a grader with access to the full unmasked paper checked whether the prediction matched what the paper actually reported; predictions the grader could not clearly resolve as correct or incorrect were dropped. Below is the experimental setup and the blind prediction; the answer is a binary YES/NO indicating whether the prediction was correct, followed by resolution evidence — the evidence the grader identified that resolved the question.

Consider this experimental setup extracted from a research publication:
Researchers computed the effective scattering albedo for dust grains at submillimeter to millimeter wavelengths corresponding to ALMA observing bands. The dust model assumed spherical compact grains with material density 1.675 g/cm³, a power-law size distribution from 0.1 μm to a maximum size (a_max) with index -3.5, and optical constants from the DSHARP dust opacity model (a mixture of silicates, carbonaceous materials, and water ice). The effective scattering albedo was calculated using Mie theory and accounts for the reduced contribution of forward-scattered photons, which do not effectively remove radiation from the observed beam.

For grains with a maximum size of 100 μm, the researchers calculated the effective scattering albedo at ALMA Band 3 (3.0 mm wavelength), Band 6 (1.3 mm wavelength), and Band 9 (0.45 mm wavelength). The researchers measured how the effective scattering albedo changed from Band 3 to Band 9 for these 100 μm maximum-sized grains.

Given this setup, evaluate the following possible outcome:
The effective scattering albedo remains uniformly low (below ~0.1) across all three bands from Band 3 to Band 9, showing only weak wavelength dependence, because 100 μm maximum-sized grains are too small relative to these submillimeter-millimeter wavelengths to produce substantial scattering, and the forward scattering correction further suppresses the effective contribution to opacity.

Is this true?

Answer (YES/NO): NO